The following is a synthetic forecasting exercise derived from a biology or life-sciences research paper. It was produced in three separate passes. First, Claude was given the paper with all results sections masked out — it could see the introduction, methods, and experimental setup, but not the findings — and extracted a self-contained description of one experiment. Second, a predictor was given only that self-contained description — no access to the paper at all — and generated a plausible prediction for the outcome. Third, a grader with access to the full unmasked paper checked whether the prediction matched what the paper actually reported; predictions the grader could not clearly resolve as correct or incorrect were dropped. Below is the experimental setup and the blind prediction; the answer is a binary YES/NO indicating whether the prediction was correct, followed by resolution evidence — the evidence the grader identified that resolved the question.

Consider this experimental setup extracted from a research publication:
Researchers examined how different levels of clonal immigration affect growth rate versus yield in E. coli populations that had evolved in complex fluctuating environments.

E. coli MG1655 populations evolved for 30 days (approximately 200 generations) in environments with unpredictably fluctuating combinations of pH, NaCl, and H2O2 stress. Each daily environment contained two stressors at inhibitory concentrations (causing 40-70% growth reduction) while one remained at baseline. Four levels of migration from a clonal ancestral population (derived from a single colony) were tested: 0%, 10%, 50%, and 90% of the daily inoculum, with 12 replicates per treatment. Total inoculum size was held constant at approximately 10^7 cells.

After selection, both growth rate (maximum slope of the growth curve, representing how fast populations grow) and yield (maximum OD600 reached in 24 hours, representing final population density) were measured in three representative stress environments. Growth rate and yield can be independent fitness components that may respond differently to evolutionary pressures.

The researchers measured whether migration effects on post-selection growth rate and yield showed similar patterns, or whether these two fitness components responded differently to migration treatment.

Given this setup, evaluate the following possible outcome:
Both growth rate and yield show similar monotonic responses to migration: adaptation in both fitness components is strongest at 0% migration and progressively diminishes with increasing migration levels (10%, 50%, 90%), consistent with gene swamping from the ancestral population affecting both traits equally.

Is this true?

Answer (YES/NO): NO